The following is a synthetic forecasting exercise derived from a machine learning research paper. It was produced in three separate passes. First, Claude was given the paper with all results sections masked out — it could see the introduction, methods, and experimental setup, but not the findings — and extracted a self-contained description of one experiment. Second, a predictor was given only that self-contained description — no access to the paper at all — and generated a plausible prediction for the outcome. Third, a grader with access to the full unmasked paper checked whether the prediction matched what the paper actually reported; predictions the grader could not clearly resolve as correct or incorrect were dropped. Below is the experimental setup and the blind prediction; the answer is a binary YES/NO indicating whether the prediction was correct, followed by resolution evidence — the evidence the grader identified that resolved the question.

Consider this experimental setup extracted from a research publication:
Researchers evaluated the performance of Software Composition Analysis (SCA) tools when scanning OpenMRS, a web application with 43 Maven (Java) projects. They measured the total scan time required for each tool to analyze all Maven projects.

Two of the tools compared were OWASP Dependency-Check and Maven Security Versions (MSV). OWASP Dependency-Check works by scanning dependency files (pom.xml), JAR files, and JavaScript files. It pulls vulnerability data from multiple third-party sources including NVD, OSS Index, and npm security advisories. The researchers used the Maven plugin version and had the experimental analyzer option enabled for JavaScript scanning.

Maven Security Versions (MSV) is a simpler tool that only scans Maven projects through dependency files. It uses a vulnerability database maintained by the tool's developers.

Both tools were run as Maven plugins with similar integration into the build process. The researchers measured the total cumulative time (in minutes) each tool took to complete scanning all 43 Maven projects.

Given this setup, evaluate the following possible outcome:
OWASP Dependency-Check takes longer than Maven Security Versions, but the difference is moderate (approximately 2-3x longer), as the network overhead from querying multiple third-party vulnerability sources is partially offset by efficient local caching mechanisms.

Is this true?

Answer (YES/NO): NO